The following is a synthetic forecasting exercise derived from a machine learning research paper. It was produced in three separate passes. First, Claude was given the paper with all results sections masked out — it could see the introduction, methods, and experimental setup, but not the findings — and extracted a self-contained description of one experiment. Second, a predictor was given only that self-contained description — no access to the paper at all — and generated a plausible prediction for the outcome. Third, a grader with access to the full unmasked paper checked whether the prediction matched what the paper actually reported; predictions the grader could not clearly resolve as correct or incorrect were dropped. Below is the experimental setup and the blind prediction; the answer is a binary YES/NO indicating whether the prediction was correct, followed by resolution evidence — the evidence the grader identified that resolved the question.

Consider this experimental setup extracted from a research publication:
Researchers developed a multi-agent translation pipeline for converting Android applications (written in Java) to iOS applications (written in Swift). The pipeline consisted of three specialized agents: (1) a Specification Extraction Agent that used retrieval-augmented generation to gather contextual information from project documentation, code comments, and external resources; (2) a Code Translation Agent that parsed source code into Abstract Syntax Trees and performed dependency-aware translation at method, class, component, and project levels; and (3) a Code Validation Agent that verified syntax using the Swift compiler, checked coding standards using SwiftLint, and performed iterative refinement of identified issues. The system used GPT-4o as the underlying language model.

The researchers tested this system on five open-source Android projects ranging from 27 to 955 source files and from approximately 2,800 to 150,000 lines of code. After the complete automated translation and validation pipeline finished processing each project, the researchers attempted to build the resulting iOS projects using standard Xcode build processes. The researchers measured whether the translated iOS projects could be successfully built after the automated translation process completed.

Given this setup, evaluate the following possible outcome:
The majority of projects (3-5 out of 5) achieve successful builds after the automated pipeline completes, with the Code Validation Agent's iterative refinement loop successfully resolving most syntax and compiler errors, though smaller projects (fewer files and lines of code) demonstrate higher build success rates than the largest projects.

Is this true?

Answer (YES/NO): NO